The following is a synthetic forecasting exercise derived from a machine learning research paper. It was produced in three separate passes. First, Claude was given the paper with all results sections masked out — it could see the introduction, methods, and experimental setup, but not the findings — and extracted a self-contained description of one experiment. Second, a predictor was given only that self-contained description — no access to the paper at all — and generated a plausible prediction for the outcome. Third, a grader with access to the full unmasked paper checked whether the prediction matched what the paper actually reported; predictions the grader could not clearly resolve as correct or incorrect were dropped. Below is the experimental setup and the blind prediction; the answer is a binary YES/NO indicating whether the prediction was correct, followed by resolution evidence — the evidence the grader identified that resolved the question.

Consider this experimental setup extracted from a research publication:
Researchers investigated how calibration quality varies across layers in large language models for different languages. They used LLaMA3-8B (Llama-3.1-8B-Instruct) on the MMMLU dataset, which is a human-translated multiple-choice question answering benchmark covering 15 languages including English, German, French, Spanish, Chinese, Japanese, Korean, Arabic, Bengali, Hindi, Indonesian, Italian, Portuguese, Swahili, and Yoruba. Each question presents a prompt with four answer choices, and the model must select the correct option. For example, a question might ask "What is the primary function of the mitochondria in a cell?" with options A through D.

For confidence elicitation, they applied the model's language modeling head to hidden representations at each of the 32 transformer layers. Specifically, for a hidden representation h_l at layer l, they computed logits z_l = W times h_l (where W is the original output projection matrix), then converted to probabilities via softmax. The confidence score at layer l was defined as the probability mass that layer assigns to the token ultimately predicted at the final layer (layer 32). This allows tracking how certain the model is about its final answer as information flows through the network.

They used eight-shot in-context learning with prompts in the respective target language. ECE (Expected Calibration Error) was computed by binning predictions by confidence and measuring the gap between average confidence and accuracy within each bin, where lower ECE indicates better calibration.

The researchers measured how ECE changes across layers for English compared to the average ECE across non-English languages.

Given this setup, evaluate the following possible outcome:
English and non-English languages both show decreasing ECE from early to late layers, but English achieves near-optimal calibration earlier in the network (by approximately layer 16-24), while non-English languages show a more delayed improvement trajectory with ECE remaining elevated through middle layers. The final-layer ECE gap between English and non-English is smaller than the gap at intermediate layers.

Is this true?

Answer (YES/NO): NO